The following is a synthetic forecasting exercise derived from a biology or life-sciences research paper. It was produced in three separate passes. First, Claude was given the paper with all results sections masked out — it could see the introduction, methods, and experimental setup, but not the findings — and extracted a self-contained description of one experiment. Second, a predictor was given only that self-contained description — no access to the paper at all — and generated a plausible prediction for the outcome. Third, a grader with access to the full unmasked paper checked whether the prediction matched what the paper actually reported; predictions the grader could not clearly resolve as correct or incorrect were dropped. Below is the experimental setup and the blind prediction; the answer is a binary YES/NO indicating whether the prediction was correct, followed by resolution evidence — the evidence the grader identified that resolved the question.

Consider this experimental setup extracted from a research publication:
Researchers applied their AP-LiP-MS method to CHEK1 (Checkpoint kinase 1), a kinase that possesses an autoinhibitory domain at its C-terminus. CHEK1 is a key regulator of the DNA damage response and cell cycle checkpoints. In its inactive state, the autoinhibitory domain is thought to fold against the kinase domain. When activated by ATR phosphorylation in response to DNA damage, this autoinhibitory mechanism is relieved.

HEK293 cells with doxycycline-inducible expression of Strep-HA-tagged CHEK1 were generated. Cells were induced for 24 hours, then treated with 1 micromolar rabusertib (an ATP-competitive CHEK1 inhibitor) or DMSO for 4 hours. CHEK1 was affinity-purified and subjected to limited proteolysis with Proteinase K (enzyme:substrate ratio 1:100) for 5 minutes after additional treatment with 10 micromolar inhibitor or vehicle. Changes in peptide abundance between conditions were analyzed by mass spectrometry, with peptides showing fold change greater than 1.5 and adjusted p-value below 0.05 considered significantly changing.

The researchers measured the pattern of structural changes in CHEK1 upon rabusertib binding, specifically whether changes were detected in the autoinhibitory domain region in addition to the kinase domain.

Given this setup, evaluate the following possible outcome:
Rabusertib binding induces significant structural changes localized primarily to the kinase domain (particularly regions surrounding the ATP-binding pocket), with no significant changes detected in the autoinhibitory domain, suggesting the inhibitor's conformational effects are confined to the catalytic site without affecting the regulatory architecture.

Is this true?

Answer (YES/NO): NO